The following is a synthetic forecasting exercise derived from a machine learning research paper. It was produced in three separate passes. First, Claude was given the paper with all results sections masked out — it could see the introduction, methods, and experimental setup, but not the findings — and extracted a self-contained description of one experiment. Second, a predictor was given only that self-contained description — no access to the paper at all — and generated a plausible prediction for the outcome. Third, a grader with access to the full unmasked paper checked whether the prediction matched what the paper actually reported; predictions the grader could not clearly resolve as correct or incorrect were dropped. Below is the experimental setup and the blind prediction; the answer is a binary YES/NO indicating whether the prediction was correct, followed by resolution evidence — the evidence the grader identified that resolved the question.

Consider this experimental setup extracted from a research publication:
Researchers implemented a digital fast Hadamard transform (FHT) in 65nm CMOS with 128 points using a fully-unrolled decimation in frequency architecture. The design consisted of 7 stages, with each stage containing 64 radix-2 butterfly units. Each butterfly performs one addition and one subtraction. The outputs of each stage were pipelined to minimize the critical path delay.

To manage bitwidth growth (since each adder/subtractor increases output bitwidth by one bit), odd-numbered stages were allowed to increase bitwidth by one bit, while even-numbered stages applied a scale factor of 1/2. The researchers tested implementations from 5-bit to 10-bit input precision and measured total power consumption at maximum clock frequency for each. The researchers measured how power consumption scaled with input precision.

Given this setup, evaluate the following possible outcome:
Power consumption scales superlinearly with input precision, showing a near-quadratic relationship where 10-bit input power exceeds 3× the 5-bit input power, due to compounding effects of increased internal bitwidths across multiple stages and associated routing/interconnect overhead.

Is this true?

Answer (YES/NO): NO